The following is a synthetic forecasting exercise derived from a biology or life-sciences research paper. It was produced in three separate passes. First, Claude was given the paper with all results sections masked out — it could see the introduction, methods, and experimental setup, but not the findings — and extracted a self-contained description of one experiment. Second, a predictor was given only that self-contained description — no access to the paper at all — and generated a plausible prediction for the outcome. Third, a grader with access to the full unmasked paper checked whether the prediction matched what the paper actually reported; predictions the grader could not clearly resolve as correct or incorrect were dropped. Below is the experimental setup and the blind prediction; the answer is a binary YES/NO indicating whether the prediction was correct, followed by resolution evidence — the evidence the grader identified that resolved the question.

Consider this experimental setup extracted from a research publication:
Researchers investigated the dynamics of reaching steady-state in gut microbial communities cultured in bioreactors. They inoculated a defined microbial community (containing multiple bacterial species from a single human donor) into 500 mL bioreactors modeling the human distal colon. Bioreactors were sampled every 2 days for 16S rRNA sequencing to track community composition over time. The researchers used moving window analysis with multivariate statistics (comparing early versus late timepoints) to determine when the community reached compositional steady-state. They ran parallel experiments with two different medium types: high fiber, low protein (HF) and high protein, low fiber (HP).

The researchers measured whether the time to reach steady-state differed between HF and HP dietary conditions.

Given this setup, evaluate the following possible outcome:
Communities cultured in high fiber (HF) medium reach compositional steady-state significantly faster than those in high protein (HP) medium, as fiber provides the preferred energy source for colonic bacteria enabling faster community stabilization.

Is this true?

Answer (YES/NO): NO